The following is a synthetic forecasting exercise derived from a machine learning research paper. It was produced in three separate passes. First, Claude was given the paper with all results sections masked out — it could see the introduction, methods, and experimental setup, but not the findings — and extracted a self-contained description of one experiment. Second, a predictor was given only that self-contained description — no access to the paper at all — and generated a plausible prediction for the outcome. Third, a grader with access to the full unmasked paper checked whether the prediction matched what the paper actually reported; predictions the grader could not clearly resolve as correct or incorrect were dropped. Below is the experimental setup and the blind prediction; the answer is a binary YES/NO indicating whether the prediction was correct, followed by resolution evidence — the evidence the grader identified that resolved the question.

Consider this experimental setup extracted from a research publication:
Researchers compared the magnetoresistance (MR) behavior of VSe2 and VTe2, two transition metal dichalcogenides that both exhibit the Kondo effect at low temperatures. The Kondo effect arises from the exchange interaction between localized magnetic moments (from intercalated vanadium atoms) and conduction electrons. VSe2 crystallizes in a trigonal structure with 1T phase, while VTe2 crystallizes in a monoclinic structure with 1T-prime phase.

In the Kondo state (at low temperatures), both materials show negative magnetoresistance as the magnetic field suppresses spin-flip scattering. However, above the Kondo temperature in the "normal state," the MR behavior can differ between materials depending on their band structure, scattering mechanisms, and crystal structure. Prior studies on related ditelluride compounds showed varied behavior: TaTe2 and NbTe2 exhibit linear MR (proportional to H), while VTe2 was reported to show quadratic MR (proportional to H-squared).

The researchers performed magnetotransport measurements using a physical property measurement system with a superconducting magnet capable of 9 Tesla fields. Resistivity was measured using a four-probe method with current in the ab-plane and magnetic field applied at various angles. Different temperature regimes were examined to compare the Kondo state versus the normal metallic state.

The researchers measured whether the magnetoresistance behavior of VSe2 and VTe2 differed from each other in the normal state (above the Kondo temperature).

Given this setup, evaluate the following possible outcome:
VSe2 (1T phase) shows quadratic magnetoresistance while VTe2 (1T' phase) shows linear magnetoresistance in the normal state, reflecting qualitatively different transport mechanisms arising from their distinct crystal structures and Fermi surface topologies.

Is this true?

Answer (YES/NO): NO